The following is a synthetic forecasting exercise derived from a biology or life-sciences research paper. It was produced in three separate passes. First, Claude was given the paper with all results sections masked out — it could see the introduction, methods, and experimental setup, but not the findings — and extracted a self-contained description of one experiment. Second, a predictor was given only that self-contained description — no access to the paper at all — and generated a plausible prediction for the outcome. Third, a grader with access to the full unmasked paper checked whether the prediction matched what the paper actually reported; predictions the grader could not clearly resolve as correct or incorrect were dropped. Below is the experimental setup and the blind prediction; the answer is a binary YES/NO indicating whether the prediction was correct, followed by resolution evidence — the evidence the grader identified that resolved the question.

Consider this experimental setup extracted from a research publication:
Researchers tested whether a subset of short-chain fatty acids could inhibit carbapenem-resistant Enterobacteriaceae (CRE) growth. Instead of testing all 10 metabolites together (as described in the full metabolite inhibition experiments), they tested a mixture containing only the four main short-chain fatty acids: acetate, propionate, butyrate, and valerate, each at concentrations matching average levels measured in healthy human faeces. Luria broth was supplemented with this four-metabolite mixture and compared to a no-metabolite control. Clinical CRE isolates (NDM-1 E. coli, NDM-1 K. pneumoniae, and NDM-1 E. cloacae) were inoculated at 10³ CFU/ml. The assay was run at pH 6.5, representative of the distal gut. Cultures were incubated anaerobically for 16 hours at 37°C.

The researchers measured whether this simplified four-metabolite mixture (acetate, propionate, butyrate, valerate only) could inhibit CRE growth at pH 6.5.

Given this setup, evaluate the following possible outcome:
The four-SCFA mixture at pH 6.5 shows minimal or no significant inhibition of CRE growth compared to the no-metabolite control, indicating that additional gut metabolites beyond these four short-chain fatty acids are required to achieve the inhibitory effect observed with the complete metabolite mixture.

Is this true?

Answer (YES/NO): NO